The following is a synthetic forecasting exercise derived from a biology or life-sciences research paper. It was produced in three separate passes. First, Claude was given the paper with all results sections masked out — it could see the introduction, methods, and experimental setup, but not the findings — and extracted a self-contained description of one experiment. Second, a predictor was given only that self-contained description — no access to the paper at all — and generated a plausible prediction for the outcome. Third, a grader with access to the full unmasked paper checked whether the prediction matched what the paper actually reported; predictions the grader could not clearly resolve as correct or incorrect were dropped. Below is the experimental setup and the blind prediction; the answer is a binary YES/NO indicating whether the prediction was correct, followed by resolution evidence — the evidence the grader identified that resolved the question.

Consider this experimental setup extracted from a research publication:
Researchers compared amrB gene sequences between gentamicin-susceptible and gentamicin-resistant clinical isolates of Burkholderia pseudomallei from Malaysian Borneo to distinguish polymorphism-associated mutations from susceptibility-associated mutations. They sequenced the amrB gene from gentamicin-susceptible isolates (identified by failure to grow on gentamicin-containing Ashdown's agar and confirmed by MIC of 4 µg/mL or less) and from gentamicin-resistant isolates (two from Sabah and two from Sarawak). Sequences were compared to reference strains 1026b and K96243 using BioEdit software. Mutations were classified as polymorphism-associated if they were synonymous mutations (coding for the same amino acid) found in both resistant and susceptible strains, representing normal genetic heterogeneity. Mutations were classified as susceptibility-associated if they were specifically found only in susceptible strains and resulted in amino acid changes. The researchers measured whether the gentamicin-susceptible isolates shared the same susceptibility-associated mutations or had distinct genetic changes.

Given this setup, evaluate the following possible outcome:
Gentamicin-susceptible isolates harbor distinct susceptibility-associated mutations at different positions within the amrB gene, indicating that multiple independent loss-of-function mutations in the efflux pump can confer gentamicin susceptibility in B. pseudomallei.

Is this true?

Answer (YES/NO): YES